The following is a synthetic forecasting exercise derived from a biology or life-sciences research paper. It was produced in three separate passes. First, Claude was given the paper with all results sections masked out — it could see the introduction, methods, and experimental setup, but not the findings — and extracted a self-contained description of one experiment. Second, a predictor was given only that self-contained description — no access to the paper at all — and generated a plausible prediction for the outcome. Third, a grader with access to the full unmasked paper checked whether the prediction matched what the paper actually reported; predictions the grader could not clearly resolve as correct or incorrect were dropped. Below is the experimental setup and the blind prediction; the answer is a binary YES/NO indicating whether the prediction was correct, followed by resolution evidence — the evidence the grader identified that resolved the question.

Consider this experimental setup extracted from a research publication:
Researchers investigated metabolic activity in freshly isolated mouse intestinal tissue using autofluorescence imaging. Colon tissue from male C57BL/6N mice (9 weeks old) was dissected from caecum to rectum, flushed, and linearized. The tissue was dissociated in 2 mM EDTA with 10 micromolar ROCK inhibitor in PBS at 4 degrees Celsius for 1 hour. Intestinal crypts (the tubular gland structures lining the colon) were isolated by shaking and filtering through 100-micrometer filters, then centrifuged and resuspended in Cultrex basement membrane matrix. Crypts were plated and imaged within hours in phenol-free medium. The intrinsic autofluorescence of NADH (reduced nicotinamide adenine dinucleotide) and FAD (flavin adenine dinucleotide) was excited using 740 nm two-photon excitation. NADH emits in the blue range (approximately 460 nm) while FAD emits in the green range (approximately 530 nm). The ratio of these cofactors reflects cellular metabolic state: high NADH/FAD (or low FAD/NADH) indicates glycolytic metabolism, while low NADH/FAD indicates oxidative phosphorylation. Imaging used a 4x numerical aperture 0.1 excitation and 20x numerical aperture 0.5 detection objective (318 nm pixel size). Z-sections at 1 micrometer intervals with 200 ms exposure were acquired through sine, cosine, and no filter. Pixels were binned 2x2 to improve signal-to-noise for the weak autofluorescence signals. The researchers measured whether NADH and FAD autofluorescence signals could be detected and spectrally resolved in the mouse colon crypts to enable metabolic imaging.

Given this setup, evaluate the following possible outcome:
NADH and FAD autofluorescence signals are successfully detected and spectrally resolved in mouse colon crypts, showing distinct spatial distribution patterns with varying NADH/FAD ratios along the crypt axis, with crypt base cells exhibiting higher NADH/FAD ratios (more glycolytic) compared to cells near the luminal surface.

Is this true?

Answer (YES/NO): YES